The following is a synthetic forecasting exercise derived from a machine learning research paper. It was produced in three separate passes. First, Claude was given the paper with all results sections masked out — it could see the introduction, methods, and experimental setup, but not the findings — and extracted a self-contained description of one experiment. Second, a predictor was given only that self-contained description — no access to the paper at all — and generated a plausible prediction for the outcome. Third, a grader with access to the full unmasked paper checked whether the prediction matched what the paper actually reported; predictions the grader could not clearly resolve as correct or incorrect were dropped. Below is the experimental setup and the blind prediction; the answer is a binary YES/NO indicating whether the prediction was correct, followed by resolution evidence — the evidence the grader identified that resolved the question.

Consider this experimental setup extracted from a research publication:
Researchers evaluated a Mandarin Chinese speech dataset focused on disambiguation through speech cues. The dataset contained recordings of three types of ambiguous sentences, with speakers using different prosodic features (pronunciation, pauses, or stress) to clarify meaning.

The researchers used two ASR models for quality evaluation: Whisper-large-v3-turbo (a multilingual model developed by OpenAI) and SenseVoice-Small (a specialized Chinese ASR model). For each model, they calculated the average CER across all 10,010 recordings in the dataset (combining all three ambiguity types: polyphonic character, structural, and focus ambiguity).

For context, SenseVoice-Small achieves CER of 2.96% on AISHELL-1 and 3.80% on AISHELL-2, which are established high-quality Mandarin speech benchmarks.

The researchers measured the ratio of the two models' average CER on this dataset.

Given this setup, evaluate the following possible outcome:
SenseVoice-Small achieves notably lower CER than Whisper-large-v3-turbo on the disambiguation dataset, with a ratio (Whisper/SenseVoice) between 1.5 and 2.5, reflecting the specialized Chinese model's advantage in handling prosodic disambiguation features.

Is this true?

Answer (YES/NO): YES